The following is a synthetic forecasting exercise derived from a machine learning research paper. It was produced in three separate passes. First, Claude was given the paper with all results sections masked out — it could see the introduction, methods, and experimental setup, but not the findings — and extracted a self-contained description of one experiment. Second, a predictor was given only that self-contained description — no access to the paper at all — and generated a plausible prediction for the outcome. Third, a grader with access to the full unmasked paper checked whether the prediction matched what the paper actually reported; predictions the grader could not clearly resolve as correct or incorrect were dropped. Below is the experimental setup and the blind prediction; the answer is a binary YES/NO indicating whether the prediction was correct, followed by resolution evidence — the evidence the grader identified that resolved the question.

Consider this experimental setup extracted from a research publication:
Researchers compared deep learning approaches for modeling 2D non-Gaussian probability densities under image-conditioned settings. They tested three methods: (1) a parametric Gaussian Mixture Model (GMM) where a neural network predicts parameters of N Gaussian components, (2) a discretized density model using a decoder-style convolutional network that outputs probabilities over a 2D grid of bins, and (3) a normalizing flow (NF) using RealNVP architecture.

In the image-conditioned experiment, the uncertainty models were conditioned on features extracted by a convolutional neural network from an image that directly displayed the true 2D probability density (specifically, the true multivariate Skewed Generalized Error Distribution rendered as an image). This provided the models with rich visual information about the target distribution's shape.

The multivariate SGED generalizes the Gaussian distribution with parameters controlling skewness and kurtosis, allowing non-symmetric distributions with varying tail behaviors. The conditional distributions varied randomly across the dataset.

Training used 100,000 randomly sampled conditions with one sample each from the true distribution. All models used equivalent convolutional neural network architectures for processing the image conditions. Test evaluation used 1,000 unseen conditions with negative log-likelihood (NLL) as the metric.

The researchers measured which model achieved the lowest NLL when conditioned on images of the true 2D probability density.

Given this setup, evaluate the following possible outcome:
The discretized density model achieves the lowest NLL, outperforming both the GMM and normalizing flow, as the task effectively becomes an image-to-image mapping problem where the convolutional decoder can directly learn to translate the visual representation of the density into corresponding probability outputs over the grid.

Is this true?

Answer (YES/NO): YES